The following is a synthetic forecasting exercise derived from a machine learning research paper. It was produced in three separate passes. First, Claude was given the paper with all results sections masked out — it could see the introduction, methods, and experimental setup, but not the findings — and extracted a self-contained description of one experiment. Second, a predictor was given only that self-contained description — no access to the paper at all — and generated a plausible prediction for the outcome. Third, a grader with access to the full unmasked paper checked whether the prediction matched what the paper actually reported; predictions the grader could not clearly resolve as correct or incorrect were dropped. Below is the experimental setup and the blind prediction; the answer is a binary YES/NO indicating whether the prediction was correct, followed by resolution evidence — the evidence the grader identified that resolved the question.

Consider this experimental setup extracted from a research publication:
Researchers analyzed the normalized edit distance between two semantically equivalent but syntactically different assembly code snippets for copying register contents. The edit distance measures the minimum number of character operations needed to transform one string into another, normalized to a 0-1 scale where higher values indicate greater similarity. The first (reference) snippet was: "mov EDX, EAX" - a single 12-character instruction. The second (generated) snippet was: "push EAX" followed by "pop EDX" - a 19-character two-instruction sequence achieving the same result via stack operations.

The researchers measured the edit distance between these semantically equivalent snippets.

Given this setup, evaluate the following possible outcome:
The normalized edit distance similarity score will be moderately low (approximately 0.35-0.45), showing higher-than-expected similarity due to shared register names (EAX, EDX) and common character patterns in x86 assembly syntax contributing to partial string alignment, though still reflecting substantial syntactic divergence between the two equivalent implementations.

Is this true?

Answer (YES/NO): NO